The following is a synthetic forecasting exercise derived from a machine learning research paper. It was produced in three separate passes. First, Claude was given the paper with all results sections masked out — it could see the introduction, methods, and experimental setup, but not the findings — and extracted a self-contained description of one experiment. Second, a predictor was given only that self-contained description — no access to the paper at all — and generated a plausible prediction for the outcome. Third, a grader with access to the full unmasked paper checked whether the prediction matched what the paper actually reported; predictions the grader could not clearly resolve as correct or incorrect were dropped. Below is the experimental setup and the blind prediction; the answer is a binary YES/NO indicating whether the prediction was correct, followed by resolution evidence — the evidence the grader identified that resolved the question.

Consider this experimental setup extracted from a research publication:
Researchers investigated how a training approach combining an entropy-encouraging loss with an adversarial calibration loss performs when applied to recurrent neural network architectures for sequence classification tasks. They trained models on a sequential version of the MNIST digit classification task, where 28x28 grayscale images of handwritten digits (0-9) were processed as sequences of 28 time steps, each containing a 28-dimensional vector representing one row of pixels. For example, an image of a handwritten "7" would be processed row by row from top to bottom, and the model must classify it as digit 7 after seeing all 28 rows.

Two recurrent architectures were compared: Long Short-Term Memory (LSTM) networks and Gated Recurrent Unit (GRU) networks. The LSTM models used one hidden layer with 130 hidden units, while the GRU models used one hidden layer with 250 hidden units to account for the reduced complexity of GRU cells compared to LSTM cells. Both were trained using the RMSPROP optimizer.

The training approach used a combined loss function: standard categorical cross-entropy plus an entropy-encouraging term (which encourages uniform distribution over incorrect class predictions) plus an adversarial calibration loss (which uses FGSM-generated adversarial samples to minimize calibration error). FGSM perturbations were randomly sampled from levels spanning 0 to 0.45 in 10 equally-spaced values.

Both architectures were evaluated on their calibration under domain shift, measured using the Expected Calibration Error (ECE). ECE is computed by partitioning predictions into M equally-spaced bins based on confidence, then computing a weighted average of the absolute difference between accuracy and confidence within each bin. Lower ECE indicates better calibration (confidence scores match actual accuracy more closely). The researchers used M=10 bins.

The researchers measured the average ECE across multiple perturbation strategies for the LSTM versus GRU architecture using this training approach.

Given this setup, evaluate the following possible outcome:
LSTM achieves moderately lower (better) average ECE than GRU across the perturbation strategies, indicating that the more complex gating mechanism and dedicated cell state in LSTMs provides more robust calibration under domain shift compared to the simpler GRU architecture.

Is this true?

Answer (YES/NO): NO